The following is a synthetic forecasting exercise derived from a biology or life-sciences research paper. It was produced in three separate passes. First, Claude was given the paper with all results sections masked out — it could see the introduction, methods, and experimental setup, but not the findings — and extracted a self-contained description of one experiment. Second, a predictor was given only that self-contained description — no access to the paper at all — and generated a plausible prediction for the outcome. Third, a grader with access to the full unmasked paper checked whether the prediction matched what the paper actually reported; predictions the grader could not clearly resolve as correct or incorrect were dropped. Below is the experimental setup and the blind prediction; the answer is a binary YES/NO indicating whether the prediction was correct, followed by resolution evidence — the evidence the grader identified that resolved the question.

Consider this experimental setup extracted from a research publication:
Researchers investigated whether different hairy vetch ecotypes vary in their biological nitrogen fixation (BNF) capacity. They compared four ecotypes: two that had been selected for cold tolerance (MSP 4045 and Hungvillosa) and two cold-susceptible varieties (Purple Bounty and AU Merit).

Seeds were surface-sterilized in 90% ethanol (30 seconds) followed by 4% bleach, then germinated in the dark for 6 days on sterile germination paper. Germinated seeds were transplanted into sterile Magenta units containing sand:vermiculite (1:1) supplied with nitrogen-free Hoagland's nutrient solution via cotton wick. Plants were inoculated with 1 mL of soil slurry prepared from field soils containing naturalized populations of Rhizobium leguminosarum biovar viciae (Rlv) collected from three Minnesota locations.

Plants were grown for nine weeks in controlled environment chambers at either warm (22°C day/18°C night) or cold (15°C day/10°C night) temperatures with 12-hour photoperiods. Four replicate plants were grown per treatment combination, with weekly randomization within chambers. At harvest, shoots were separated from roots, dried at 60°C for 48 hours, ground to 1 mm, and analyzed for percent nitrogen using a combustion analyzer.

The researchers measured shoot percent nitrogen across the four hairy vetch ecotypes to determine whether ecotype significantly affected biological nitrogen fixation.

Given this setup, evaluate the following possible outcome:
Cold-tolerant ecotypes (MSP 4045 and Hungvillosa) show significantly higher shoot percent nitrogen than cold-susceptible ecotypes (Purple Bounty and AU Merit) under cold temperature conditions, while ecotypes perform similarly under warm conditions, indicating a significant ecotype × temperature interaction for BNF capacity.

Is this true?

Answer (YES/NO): NO